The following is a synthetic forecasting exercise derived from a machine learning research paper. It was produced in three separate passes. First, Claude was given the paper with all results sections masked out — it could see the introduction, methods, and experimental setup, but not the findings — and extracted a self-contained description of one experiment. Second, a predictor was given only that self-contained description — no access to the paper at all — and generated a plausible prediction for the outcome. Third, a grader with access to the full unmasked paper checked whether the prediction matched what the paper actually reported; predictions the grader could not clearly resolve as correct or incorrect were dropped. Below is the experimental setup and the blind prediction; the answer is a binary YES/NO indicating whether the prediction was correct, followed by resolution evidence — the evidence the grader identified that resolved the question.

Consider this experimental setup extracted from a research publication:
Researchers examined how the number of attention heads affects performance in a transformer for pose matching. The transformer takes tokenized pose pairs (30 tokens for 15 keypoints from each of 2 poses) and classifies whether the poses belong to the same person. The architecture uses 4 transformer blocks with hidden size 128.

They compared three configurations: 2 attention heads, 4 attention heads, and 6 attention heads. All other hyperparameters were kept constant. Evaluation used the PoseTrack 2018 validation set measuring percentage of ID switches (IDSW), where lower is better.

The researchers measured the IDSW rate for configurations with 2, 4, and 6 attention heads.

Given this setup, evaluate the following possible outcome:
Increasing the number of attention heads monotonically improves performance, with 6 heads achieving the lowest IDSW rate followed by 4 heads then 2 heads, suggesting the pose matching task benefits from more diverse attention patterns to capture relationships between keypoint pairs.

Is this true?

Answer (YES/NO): NO